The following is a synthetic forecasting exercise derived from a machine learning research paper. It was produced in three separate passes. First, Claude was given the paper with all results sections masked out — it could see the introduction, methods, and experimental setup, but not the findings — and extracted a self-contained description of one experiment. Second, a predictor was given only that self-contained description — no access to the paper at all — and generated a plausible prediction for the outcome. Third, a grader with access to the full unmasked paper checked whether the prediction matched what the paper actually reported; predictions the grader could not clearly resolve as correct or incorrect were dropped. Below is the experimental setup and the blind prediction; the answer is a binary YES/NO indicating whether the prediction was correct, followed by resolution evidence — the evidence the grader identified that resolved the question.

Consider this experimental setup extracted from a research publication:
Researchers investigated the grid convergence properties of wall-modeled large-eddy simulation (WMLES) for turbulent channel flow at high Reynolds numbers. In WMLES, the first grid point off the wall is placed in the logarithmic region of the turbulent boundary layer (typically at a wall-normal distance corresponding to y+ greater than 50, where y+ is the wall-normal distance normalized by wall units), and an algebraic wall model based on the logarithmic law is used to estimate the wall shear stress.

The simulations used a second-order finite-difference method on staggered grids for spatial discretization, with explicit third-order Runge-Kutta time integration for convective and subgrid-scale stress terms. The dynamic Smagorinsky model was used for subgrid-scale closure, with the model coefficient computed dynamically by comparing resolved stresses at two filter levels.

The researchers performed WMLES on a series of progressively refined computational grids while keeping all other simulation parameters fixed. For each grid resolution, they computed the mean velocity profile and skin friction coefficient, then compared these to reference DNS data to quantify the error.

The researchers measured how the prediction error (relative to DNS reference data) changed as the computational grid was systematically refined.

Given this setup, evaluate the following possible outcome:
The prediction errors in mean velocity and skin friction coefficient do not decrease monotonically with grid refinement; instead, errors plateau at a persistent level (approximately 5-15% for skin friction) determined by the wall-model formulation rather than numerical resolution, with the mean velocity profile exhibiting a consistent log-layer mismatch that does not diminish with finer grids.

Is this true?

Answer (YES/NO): NO